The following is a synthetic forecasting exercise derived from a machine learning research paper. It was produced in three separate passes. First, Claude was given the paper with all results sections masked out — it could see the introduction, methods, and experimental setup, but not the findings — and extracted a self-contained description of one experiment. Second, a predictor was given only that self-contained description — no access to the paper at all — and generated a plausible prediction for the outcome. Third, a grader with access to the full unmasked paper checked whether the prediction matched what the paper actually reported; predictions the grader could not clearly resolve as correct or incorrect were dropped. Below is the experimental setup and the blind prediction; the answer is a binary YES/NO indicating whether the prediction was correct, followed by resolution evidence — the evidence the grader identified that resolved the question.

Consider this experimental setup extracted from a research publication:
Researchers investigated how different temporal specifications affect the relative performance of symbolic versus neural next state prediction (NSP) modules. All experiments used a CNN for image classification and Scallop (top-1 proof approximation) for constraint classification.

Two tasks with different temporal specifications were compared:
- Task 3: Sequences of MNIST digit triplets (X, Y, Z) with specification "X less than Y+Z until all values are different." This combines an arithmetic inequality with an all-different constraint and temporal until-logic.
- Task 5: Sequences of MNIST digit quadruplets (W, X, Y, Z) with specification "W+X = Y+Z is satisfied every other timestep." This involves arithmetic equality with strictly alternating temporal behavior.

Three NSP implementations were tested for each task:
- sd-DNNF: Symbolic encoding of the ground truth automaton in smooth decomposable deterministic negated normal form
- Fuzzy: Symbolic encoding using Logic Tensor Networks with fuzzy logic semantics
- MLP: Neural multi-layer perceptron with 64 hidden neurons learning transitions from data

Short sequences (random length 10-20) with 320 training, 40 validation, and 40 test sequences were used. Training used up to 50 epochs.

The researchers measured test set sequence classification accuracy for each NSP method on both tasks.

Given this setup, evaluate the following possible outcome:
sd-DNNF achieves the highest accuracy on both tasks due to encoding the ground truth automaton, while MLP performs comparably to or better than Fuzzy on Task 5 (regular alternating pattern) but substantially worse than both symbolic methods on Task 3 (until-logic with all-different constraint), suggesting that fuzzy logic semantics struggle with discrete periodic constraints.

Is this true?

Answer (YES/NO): NO